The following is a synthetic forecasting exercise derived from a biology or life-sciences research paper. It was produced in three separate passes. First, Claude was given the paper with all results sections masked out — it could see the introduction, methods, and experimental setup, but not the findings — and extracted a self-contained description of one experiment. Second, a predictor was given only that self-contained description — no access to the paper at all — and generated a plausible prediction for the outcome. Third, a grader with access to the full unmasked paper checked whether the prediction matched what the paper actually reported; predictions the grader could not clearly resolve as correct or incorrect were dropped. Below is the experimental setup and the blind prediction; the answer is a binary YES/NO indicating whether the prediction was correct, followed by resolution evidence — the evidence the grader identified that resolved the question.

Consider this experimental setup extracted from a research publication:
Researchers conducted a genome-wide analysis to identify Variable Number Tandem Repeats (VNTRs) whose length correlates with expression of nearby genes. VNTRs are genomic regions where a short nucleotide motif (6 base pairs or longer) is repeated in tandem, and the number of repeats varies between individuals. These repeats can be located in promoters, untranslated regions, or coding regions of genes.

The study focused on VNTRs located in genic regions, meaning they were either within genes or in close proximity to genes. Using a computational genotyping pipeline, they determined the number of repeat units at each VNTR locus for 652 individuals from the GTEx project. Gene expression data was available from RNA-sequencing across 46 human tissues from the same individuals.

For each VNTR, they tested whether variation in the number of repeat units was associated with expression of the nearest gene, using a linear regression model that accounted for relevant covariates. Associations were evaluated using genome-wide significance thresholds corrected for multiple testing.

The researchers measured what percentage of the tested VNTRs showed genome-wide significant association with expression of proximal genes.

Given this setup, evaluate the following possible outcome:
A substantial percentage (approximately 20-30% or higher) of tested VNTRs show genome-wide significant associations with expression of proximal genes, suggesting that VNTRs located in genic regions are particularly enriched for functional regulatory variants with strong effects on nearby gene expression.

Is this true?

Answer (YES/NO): NO